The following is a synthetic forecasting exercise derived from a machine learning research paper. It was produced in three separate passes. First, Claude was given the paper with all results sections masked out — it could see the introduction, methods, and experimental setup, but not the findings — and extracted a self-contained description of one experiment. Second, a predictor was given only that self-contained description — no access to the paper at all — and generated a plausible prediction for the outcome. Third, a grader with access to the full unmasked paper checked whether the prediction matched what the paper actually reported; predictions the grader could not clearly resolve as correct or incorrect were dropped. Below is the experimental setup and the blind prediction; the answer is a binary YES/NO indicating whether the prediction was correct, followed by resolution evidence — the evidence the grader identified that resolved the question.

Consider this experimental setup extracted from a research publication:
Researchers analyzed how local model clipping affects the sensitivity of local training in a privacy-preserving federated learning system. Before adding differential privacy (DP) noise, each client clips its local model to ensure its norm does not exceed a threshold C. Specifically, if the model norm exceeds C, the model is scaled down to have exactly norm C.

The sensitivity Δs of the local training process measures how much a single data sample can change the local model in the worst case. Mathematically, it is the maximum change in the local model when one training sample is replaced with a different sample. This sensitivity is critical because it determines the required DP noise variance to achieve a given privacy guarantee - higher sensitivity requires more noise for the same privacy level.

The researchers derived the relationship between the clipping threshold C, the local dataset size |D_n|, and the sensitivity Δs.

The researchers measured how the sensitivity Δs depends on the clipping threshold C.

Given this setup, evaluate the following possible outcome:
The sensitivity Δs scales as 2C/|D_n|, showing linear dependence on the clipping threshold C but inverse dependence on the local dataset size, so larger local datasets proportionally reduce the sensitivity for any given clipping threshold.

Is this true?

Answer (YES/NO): YES